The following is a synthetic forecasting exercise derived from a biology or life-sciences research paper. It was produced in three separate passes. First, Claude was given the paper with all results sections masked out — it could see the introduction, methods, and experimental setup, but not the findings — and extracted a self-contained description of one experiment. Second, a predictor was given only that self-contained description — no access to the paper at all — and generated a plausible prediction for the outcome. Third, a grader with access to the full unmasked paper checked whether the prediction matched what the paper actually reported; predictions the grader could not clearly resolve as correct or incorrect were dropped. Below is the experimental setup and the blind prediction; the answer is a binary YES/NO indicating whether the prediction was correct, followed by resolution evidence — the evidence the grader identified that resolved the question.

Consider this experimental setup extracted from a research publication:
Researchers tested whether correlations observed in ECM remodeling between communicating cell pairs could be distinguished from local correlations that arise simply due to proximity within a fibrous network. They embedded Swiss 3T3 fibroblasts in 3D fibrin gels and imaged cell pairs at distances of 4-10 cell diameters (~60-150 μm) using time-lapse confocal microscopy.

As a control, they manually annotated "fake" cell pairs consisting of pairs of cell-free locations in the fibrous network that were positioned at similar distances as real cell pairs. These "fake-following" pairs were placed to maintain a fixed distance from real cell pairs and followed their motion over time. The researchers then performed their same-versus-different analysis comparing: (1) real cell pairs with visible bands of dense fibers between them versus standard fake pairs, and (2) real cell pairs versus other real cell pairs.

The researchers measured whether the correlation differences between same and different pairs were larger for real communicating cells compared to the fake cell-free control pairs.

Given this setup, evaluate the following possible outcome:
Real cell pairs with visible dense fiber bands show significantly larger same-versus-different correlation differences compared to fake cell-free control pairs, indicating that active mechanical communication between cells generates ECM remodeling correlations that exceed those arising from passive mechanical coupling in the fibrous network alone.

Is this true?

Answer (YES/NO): YES